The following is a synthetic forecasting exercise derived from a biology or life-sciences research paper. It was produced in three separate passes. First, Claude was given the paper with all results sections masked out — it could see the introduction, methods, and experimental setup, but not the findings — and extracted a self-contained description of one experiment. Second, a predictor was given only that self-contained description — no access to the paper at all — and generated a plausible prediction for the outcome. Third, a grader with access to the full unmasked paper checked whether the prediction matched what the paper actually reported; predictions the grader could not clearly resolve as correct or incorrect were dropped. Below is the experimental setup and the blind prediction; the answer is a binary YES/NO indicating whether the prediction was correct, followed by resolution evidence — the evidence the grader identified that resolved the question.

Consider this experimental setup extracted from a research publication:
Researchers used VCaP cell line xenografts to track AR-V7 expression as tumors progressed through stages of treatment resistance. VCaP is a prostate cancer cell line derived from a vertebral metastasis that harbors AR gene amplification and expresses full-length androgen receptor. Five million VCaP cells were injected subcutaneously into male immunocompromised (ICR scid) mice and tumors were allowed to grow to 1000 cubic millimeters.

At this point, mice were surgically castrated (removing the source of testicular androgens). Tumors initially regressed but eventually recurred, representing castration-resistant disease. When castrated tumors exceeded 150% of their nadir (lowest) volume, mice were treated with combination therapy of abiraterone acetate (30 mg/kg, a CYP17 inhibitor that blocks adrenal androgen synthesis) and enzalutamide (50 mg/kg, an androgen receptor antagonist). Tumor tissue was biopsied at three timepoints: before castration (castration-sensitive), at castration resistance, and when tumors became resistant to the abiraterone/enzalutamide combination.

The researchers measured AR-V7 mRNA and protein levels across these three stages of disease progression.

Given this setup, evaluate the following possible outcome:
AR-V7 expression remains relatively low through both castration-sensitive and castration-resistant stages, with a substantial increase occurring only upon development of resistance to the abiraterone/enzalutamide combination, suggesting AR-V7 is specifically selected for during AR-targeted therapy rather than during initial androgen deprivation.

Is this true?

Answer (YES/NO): NO